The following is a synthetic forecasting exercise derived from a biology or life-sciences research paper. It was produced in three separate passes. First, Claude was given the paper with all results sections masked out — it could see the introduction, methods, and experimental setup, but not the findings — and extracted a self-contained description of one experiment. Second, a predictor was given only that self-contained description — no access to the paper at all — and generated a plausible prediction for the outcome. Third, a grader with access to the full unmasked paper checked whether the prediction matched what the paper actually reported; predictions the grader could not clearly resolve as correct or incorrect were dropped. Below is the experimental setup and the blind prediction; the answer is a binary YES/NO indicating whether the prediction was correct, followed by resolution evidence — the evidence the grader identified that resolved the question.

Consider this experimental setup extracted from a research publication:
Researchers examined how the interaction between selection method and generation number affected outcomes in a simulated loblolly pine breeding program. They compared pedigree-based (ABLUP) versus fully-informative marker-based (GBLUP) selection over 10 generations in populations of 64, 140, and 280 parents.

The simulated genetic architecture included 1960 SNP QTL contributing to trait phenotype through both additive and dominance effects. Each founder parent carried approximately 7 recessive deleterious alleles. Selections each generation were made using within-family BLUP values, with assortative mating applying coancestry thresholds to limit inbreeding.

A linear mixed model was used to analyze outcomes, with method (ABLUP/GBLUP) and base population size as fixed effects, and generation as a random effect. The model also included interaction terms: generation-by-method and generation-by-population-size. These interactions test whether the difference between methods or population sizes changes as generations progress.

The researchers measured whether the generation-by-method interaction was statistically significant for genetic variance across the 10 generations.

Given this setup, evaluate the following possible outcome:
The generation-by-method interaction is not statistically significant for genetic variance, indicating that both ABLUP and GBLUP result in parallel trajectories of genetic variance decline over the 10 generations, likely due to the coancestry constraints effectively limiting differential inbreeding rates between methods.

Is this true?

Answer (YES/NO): NO